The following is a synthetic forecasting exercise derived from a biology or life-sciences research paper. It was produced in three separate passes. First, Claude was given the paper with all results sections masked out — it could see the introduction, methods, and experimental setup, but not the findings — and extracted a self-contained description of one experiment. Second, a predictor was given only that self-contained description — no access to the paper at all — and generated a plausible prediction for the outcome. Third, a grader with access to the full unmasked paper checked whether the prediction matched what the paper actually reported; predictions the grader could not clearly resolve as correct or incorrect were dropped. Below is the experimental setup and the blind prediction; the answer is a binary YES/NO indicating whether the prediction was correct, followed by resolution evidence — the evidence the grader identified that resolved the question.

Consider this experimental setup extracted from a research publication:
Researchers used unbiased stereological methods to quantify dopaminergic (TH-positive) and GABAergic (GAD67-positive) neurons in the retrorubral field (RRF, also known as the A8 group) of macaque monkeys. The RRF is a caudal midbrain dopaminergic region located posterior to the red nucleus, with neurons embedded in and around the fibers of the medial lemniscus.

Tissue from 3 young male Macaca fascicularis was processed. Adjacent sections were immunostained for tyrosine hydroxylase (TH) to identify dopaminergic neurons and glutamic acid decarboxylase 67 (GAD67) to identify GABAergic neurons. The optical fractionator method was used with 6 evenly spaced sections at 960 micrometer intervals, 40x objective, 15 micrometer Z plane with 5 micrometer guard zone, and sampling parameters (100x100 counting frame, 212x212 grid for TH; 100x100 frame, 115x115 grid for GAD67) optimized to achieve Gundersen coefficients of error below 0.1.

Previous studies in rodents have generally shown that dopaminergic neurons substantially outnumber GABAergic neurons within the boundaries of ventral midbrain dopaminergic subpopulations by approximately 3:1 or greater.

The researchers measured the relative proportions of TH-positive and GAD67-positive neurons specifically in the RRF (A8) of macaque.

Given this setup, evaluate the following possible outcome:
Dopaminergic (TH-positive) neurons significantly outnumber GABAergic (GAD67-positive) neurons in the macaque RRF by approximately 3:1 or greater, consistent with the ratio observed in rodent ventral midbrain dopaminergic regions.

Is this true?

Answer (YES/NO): NO